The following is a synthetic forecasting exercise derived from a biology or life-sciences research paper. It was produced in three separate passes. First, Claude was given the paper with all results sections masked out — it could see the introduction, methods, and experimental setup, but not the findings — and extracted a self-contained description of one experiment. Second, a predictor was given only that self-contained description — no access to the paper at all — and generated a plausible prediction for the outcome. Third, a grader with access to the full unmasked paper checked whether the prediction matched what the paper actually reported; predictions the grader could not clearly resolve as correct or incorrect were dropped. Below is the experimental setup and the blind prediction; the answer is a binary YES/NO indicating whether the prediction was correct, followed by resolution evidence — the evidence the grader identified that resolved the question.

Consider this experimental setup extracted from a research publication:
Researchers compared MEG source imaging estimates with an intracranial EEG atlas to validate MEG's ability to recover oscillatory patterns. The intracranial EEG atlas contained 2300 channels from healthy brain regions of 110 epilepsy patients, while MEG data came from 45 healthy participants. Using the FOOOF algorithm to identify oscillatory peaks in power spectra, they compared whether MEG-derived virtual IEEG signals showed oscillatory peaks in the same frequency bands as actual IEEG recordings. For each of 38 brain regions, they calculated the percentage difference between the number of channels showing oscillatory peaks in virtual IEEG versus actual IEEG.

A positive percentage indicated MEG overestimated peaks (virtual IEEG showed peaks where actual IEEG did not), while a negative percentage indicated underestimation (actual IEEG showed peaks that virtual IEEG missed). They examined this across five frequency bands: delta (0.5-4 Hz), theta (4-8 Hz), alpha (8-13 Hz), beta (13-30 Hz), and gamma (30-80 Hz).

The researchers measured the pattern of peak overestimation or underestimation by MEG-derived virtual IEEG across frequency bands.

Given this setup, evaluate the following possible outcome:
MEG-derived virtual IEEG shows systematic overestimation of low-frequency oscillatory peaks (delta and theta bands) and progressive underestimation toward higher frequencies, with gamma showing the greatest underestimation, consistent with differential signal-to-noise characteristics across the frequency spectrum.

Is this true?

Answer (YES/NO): NO